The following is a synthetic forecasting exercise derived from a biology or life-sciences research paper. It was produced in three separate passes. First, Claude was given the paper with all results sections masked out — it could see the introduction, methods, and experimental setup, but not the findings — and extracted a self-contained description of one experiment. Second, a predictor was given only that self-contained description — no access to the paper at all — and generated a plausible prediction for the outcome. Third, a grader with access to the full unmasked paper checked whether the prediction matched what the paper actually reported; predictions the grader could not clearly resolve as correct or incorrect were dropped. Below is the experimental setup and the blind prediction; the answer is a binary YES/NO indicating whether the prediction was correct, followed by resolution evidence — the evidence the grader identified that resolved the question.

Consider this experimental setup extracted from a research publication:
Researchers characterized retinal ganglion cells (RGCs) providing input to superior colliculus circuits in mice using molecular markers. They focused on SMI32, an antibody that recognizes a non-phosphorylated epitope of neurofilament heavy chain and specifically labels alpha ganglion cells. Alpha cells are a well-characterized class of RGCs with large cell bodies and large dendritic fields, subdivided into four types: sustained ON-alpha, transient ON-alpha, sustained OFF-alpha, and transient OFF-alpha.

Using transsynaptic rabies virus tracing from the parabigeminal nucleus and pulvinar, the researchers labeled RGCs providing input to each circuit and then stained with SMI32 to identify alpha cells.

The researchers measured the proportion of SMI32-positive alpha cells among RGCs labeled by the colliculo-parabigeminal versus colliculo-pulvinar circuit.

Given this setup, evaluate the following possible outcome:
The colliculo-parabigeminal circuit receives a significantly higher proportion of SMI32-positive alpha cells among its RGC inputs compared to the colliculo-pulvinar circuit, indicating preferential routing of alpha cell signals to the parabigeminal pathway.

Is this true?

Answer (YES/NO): NO